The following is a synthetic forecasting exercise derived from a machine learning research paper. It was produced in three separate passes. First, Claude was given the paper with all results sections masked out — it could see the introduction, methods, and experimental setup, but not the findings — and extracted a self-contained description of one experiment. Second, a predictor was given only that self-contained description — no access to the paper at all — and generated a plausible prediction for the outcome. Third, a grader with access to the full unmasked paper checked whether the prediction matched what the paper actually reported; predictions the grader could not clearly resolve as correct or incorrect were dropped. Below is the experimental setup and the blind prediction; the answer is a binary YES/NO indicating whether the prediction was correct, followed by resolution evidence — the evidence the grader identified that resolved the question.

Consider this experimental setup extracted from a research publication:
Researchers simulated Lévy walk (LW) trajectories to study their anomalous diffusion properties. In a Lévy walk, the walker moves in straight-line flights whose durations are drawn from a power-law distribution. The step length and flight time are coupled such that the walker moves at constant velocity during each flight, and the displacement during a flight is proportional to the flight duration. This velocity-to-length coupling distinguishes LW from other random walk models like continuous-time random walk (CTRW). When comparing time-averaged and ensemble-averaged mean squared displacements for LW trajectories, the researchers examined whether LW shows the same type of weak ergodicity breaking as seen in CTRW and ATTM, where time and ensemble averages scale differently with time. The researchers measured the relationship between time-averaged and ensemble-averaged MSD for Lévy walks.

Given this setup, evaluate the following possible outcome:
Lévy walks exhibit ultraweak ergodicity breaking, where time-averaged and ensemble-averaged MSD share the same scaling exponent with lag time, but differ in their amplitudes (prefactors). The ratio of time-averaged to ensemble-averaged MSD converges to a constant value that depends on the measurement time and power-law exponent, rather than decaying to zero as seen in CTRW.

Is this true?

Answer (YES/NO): YES